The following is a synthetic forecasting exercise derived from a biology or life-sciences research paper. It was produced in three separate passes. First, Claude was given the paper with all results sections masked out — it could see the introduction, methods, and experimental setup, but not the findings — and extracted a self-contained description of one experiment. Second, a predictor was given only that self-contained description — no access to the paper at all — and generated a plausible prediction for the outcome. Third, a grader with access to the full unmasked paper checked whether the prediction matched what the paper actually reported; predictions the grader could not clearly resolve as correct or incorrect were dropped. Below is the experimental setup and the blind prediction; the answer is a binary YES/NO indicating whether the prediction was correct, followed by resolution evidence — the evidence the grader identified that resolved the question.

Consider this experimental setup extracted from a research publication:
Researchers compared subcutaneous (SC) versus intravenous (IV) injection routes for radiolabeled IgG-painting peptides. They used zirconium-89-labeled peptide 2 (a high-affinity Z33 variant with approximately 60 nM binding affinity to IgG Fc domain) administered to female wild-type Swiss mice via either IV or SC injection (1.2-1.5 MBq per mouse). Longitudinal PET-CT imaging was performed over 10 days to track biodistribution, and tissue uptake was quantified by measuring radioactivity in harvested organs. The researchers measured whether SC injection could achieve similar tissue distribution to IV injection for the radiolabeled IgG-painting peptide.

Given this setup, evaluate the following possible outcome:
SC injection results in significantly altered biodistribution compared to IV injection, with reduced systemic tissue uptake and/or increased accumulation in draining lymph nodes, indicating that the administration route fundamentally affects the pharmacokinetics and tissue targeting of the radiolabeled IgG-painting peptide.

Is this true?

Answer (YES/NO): YES